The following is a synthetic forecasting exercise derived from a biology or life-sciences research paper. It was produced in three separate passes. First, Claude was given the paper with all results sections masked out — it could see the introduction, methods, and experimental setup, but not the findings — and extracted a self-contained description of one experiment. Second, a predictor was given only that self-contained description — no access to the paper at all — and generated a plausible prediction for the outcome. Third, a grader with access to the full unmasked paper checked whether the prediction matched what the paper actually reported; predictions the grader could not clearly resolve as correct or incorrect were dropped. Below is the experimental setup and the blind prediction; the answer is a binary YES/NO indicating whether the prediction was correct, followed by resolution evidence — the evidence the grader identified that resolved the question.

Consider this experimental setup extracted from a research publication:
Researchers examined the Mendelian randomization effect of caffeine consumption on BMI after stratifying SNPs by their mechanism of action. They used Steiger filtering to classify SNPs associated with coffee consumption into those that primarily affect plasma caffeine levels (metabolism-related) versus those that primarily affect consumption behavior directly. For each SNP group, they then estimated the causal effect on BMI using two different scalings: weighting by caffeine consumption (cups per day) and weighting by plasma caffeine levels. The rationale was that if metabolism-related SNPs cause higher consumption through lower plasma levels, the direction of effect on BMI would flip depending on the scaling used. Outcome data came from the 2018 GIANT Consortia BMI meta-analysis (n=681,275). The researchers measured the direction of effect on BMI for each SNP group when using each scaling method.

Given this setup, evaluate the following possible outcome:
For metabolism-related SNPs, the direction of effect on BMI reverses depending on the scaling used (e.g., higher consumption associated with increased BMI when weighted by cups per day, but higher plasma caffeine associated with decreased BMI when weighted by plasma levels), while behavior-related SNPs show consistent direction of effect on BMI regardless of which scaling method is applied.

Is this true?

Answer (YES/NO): YES